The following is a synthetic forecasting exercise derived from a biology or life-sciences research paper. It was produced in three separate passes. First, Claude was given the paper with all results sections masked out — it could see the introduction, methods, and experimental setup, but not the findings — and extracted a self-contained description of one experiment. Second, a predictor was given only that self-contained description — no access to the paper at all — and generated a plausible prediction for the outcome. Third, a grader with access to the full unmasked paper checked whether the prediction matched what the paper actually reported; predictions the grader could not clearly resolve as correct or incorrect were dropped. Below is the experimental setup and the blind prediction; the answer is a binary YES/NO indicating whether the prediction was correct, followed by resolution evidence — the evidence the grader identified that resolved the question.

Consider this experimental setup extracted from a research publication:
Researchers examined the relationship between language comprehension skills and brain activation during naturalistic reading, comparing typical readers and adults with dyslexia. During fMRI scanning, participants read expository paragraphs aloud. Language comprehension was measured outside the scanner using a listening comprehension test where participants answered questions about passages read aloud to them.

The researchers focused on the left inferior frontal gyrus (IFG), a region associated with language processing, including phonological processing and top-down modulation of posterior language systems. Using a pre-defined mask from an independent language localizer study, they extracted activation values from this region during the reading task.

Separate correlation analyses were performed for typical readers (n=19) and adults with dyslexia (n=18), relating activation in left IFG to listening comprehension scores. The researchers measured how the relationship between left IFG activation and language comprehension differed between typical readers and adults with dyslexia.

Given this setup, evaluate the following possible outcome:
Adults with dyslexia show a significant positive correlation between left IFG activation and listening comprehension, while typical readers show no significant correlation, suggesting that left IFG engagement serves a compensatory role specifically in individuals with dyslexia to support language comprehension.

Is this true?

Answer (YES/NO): NO